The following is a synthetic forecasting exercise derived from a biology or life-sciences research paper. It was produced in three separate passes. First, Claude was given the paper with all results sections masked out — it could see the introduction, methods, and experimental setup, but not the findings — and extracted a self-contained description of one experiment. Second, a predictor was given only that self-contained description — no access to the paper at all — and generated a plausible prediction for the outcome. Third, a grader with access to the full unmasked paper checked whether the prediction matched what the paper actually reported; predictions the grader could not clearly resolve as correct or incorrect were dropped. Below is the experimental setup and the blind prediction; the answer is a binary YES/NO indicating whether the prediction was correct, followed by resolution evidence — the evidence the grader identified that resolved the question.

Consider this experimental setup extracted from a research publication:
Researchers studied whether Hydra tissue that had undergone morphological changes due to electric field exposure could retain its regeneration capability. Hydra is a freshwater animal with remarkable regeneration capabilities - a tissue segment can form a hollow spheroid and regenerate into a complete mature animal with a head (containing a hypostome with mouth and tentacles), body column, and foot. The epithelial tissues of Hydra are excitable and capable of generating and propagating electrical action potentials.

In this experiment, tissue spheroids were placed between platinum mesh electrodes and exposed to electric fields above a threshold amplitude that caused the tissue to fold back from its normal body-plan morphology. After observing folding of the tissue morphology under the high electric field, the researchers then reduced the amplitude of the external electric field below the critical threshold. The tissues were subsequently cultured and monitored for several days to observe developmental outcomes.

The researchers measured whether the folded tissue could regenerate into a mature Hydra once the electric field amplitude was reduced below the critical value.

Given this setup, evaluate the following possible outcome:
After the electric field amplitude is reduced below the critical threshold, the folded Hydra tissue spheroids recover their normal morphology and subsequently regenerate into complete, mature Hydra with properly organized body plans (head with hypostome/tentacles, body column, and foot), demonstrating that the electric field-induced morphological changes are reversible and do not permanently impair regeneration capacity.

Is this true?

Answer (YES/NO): YES